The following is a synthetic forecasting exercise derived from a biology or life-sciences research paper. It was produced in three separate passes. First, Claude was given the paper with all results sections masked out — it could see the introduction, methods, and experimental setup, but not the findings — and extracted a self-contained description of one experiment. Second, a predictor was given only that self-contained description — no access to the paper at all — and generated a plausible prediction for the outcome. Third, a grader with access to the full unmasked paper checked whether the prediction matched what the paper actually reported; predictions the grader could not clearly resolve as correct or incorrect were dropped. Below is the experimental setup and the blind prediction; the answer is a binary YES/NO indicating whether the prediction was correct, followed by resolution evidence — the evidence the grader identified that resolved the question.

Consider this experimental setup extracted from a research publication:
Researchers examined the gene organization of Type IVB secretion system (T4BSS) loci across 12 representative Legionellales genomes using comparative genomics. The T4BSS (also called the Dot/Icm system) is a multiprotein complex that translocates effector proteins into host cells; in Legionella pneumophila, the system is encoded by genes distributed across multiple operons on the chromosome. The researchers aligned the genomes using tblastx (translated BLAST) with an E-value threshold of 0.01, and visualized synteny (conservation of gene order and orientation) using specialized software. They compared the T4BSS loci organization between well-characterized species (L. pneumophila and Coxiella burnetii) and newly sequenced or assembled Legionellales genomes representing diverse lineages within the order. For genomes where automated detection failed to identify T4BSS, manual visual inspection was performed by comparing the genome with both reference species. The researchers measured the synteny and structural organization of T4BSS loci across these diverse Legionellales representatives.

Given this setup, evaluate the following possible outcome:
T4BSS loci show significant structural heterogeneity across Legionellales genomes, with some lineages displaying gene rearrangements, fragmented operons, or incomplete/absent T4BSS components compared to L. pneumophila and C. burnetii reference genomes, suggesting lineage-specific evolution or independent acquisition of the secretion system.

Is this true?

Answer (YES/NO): NO